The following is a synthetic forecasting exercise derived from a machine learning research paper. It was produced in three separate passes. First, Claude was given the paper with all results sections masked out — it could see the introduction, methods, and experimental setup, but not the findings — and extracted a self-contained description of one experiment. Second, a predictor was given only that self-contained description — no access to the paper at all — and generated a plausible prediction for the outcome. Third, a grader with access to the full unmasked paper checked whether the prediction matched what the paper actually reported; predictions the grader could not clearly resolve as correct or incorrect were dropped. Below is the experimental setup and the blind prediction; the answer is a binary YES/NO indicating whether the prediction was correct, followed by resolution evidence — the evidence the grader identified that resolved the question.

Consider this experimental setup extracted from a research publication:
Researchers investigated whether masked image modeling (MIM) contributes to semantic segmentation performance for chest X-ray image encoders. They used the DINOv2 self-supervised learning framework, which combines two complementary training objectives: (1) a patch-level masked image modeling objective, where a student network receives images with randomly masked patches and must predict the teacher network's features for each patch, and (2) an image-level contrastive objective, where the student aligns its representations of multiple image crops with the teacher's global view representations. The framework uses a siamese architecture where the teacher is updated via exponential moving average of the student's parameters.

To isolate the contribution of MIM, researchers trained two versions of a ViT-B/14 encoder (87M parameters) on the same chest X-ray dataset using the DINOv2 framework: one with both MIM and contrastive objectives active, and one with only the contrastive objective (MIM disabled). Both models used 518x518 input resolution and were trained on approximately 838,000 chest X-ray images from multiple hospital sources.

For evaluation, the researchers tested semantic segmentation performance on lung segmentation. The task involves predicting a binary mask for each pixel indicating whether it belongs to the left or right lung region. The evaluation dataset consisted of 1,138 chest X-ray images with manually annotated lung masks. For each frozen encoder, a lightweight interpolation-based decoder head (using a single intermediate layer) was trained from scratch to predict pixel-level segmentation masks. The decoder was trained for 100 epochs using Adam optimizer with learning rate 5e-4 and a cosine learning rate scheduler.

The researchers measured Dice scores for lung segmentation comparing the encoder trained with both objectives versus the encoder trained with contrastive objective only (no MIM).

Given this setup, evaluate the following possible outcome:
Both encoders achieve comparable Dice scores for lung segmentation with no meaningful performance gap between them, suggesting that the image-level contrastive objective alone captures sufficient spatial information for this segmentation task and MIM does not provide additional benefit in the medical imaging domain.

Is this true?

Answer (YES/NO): NO